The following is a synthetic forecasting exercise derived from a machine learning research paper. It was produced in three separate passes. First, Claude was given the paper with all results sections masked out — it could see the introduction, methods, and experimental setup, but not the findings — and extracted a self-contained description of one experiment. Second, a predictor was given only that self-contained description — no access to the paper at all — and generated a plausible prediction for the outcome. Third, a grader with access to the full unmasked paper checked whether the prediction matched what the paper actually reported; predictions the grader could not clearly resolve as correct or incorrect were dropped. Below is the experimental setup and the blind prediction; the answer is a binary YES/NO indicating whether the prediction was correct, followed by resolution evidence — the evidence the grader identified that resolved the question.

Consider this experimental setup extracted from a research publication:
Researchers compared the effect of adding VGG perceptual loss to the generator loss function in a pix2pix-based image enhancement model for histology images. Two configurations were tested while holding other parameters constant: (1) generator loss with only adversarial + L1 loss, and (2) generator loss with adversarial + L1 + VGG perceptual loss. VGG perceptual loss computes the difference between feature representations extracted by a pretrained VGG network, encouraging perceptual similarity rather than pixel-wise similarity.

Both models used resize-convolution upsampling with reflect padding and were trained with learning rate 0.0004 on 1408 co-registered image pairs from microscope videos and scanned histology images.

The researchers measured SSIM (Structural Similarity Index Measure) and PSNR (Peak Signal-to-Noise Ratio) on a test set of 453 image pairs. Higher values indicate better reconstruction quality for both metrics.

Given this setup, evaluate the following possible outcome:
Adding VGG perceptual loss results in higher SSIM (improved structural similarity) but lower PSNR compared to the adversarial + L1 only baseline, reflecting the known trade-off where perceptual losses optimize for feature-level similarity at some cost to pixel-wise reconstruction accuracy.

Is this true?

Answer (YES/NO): NO